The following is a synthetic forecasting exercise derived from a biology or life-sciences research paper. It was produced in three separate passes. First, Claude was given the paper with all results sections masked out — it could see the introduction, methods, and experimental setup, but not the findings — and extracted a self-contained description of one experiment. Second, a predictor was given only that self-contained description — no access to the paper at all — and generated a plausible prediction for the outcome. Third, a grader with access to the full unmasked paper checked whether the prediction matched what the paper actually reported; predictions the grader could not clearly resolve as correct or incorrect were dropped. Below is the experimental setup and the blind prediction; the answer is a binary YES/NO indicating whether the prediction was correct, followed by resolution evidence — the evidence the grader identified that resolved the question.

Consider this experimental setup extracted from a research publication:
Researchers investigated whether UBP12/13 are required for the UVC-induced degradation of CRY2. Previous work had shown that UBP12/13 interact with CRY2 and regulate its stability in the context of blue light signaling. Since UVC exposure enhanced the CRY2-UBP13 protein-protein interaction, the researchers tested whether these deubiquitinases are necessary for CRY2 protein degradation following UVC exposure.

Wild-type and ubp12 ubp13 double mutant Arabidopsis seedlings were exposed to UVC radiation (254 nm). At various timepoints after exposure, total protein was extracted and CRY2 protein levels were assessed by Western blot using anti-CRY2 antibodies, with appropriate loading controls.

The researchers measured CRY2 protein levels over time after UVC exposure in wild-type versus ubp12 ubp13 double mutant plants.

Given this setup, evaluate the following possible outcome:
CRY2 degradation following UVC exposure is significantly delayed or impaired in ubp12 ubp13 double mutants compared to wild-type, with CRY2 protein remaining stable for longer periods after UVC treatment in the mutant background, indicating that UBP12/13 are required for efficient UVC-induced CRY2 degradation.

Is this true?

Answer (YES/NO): YES